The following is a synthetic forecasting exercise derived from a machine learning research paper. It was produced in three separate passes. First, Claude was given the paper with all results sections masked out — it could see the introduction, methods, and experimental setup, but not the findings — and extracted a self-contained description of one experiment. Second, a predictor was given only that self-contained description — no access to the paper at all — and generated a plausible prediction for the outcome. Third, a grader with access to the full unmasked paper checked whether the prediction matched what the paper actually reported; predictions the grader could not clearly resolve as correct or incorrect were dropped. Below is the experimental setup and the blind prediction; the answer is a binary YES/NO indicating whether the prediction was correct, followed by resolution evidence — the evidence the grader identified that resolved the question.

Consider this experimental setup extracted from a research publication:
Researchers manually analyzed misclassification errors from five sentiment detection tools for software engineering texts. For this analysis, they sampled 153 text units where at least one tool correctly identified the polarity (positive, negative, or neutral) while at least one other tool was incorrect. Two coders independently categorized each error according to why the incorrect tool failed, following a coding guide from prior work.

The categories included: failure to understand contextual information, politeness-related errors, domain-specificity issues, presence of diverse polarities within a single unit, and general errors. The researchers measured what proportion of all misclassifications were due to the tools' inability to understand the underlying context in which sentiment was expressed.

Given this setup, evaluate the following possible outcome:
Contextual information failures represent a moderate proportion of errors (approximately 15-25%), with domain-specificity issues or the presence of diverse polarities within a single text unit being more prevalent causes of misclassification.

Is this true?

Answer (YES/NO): NO